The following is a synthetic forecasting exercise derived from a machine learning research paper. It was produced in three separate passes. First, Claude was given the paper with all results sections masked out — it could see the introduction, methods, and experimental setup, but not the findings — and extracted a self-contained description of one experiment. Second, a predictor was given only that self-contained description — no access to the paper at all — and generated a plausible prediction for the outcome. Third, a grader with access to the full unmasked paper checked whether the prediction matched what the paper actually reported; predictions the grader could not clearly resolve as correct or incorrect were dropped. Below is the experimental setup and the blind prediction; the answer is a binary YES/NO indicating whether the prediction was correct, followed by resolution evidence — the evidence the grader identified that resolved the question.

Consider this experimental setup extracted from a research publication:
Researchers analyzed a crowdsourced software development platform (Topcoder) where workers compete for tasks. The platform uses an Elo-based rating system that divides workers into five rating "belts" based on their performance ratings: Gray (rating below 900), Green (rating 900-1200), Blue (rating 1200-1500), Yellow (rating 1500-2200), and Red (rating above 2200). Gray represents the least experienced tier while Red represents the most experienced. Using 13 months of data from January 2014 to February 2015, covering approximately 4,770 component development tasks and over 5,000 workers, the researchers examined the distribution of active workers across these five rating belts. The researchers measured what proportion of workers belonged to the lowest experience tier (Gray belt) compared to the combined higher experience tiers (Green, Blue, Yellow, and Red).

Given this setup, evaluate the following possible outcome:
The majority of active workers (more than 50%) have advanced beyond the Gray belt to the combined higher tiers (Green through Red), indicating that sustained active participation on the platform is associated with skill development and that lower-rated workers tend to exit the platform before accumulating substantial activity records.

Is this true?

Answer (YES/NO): NO